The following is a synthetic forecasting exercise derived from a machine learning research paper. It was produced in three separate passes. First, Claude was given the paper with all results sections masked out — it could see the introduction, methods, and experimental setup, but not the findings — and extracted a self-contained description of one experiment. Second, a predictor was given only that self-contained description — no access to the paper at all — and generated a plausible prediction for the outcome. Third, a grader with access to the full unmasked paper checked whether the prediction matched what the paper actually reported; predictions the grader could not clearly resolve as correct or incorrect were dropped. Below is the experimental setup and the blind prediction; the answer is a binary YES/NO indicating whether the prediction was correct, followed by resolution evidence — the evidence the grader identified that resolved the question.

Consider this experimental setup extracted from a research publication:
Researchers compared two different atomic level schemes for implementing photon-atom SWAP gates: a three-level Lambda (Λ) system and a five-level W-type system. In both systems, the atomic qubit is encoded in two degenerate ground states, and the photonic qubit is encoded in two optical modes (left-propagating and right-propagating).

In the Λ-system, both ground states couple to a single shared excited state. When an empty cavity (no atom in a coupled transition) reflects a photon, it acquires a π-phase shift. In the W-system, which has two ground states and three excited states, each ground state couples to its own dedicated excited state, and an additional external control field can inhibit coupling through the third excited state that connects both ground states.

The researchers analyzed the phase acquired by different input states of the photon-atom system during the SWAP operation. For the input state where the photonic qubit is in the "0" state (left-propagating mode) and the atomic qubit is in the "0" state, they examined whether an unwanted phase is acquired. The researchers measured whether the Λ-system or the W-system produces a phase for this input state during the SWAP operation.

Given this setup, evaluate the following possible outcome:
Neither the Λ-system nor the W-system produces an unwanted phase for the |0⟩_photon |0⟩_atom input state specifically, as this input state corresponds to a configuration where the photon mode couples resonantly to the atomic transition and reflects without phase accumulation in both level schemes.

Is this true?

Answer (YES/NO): NO